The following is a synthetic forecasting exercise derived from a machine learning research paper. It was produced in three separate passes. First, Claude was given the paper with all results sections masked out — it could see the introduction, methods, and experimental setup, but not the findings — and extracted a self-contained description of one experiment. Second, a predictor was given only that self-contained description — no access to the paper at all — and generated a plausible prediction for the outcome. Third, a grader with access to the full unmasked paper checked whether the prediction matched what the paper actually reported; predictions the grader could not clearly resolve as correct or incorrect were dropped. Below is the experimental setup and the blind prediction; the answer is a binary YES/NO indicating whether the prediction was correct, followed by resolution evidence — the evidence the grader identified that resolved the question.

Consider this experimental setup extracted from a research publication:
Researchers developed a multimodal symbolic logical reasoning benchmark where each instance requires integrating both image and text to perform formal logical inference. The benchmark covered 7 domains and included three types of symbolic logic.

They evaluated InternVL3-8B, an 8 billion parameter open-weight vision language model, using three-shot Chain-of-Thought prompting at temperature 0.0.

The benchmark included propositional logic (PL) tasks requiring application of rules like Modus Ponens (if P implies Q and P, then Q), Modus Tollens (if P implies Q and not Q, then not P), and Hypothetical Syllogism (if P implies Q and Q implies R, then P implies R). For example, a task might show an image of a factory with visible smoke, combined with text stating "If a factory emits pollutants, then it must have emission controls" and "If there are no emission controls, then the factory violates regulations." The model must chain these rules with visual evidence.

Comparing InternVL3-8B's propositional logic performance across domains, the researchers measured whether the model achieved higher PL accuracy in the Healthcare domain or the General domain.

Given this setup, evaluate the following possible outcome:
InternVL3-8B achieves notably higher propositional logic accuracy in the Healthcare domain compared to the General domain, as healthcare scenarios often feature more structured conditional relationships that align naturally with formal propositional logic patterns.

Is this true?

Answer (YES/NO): YES